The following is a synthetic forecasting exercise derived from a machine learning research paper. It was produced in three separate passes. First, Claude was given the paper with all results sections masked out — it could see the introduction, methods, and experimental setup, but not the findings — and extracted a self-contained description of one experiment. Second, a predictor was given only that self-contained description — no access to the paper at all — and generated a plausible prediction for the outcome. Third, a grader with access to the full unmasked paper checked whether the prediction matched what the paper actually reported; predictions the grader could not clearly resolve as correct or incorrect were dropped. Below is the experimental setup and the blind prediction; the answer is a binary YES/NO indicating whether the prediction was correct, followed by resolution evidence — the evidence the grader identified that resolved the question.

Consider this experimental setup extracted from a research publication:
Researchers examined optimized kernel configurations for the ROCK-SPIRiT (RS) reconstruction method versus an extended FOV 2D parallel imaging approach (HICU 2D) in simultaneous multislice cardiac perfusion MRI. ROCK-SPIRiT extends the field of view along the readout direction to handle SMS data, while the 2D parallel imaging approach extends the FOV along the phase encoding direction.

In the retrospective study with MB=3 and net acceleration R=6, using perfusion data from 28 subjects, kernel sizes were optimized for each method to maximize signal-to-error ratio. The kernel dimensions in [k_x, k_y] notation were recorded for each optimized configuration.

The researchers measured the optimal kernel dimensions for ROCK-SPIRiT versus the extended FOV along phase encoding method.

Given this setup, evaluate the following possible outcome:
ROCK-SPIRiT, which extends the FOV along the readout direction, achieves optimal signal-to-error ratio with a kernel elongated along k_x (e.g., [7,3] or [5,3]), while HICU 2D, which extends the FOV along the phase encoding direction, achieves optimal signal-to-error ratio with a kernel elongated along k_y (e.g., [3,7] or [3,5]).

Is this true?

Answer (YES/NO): YES